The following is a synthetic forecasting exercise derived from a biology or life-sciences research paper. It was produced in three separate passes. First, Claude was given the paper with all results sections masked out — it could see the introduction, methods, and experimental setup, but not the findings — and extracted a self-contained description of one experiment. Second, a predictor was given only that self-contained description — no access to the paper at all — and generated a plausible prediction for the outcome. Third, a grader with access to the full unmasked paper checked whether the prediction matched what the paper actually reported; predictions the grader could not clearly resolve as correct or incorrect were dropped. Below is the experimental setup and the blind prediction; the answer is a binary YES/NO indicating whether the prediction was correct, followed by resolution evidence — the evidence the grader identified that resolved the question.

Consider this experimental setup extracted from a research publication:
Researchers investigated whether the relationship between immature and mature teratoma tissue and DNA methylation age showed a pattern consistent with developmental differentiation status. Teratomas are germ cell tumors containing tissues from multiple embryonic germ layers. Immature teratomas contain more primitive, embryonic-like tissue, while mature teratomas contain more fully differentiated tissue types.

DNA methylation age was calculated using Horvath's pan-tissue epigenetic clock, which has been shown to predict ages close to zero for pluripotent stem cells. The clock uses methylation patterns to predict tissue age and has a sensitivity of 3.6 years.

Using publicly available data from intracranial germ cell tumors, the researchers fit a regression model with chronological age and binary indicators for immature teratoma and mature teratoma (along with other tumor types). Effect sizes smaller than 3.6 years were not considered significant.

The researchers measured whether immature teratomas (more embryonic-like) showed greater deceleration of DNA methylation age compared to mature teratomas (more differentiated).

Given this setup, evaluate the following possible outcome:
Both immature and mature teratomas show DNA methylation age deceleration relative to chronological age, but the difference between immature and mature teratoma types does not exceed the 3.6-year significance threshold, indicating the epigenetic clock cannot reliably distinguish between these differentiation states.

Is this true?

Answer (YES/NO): YES